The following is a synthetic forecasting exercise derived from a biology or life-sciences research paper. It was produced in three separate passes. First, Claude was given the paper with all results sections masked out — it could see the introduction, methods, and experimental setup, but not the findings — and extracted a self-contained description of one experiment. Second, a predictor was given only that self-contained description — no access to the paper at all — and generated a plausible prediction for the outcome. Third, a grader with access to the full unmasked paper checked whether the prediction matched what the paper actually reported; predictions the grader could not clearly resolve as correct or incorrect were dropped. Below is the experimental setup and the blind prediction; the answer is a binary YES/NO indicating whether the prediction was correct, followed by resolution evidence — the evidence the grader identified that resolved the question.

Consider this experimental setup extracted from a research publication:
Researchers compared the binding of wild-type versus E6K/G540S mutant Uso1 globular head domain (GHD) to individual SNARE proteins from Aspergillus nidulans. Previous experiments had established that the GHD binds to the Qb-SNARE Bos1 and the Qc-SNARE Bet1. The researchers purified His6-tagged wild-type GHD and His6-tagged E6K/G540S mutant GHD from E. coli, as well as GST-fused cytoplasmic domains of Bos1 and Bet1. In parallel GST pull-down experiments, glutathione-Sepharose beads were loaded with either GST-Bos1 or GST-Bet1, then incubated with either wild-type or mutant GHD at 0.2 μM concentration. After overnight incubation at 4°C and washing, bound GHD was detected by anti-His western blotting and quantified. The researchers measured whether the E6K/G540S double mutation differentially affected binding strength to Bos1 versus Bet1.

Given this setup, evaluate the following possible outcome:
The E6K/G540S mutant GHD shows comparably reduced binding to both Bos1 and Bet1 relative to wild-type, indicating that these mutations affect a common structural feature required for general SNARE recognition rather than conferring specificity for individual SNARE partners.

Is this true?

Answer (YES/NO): NO